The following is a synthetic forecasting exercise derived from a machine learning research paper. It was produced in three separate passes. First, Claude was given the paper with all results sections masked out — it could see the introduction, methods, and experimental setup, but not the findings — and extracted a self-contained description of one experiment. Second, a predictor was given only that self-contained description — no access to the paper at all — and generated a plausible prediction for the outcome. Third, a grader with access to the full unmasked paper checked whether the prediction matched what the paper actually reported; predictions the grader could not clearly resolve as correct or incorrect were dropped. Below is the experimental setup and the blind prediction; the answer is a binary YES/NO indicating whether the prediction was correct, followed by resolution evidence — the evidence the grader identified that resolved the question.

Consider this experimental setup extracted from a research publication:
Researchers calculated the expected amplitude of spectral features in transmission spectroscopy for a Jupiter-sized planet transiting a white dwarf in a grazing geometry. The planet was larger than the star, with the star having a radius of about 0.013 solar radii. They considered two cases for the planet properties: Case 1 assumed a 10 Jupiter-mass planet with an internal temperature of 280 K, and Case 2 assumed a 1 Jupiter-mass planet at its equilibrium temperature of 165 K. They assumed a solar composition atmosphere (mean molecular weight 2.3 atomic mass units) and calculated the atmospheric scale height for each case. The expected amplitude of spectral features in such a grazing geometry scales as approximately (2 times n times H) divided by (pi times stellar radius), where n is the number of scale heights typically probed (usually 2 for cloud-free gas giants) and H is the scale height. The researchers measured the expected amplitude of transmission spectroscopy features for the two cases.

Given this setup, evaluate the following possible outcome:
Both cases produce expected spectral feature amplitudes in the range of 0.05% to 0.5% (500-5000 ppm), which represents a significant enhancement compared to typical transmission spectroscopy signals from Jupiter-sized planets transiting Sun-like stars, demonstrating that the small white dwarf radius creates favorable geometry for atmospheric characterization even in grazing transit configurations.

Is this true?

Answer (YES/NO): NO